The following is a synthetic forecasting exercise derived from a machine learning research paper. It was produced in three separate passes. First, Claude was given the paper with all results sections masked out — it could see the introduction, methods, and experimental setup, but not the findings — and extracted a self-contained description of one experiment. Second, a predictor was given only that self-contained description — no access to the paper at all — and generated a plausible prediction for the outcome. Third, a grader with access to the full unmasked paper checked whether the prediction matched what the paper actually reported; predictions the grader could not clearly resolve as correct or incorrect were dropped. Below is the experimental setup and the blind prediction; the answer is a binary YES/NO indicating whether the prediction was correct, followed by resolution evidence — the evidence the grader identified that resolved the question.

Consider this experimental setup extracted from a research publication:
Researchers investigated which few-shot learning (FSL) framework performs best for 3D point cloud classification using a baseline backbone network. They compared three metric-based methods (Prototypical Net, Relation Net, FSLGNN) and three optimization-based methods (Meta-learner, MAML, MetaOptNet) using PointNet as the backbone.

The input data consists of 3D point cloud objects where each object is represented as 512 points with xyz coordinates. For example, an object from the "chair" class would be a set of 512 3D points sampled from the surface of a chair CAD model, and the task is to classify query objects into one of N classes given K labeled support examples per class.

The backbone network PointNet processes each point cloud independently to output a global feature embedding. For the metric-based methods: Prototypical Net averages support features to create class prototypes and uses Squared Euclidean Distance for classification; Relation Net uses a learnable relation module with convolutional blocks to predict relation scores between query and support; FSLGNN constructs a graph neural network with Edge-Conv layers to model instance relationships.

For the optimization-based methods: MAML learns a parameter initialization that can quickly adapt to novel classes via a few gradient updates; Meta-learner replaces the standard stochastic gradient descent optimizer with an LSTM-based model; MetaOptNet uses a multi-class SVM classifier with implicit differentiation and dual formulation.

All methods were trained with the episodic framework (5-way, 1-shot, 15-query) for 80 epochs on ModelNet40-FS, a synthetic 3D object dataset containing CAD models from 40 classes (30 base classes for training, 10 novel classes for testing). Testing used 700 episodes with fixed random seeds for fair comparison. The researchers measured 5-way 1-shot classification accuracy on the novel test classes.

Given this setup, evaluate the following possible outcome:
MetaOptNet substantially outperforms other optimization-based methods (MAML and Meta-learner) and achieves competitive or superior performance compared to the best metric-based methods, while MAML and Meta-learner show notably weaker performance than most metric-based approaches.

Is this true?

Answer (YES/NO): YES